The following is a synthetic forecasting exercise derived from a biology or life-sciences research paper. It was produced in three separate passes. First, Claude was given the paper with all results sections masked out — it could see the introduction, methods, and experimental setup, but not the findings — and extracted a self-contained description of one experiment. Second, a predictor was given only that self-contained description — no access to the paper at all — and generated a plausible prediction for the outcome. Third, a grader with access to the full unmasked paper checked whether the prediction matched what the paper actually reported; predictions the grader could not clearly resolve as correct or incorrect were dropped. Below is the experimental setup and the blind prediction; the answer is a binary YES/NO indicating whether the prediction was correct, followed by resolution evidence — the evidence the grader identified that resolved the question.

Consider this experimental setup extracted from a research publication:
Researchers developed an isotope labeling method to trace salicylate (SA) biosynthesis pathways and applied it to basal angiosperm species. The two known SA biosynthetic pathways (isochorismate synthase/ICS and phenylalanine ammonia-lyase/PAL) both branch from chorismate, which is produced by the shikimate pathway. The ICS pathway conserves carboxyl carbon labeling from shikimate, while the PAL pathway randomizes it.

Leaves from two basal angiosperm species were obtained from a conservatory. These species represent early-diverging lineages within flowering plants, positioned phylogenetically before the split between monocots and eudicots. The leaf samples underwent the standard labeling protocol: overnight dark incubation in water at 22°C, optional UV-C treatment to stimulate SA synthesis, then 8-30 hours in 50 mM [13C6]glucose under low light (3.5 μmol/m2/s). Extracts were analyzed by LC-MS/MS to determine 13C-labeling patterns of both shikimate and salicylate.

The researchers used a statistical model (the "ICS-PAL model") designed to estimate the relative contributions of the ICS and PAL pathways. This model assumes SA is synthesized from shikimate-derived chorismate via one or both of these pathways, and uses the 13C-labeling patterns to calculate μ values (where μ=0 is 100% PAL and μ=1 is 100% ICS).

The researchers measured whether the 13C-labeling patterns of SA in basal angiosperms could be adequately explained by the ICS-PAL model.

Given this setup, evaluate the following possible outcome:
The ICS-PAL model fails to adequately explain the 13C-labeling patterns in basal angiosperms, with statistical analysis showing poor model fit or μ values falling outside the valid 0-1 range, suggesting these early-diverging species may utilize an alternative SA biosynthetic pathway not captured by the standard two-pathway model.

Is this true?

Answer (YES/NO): YES